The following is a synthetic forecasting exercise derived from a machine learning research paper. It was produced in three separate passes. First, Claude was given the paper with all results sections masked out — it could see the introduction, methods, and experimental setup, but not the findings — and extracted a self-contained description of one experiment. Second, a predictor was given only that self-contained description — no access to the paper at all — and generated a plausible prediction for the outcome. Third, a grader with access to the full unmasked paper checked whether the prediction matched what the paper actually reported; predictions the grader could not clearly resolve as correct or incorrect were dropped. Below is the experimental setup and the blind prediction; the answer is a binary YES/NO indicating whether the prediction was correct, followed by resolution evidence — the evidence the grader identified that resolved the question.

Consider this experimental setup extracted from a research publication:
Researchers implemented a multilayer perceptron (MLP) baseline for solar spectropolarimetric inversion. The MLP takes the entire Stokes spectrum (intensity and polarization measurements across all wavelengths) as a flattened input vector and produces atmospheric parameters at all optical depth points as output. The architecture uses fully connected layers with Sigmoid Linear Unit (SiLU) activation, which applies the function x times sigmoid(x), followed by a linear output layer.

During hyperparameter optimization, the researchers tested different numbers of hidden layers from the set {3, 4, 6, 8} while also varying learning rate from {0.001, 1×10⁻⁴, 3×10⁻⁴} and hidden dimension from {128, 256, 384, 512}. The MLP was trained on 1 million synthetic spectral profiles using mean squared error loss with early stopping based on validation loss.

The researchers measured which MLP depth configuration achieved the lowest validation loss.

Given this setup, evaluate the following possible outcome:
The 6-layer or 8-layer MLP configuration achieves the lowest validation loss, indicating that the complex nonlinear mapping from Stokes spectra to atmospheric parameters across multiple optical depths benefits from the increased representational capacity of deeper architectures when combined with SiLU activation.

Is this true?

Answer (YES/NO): YES